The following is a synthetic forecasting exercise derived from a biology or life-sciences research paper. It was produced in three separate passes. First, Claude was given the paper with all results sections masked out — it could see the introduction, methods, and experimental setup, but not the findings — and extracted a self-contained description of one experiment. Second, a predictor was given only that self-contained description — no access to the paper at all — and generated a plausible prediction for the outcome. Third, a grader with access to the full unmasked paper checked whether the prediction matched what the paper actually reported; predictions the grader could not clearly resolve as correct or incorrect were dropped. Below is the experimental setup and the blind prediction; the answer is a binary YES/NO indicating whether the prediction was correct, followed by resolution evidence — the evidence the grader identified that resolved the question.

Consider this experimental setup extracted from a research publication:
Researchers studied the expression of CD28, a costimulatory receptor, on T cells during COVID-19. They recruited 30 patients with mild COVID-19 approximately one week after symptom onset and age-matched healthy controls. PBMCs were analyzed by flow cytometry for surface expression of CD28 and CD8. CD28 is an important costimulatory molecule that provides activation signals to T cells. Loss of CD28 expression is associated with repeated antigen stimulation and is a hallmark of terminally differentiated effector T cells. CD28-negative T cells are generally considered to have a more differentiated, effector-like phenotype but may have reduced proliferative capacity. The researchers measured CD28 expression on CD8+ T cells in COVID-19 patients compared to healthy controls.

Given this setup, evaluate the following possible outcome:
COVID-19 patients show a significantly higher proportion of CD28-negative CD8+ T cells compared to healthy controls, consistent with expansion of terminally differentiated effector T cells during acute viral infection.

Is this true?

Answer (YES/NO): YES